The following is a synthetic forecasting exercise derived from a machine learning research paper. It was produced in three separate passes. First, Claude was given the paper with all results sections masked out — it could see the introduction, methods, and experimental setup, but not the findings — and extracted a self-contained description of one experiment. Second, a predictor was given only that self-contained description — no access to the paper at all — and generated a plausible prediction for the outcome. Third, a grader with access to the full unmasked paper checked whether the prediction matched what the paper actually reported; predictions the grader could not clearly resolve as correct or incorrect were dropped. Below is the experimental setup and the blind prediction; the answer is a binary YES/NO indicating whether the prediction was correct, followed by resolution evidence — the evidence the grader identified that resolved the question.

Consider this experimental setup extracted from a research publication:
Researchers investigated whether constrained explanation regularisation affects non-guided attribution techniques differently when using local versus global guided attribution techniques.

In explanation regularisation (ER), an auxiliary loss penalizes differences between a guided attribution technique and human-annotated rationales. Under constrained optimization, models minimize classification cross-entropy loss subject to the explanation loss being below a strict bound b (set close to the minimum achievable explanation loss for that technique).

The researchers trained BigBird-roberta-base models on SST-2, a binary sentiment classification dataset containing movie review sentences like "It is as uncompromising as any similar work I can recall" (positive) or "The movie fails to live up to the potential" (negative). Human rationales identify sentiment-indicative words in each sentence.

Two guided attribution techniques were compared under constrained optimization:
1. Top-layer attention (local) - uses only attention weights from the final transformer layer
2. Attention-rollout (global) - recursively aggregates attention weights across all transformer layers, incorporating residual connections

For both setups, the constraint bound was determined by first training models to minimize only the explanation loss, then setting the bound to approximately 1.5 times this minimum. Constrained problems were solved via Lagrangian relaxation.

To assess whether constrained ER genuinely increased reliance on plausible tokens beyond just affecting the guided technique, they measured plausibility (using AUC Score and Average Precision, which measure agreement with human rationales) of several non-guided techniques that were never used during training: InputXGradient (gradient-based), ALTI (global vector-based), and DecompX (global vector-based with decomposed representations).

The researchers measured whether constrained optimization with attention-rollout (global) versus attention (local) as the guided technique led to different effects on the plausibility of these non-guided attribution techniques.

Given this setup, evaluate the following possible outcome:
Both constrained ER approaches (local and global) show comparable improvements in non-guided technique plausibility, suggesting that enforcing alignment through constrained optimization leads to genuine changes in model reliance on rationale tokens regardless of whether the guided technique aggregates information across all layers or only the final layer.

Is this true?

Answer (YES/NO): NO